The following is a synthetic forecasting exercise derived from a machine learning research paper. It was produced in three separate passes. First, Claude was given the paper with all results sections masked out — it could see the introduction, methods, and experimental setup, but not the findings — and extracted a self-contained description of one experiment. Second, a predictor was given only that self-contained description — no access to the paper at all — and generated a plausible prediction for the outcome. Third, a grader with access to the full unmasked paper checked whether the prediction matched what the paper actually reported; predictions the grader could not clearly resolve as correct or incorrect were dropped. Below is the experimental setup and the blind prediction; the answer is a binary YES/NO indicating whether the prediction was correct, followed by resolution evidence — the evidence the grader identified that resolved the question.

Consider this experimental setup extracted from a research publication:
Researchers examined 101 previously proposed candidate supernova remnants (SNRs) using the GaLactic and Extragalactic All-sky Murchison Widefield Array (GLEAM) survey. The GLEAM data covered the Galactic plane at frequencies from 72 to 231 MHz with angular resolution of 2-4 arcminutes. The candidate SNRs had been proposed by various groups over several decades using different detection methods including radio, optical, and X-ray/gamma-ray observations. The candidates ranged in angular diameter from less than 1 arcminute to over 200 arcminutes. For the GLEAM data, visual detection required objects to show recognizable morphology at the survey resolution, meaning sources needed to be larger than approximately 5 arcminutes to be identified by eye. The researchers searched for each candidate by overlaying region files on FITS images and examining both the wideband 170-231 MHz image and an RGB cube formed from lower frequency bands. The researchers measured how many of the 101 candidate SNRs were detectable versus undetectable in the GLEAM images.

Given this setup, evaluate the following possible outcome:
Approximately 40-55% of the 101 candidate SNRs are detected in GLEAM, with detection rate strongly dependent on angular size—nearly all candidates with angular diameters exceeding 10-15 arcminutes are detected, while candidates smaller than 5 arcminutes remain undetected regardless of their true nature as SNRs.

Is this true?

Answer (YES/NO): NO